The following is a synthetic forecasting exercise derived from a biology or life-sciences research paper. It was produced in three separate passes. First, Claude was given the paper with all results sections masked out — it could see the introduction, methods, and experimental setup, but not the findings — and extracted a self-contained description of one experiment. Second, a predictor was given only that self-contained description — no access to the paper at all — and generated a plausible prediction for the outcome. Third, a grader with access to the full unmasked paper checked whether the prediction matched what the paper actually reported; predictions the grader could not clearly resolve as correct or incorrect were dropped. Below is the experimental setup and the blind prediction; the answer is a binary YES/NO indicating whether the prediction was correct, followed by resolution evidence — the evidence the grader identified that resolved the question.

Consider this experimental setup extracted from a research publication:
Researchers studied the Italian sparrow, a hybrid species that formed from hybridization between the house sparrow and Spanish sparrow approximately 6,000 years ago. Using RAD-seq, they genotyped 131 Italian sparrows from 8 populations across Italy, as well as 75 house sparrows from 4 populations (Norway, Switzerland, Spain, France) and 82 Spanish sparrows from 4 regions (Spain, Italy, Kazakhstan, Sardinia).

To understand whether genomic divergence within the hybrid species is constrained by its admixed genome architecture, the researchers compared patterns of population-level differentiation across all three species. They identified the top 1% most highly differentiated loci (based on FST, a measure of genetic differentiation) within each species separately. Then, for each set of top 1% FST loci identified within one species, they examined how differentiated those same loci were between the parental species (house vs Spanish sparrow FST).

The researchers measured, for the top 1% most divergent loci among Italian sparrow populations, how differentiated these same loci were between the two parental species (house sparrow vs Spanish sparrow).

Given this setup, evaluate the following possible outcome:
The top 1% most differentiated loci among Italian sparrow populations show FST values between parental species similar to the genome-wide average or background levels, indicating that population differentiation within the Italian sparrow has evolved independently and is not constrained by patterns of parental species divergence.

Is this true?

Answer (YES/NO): NO